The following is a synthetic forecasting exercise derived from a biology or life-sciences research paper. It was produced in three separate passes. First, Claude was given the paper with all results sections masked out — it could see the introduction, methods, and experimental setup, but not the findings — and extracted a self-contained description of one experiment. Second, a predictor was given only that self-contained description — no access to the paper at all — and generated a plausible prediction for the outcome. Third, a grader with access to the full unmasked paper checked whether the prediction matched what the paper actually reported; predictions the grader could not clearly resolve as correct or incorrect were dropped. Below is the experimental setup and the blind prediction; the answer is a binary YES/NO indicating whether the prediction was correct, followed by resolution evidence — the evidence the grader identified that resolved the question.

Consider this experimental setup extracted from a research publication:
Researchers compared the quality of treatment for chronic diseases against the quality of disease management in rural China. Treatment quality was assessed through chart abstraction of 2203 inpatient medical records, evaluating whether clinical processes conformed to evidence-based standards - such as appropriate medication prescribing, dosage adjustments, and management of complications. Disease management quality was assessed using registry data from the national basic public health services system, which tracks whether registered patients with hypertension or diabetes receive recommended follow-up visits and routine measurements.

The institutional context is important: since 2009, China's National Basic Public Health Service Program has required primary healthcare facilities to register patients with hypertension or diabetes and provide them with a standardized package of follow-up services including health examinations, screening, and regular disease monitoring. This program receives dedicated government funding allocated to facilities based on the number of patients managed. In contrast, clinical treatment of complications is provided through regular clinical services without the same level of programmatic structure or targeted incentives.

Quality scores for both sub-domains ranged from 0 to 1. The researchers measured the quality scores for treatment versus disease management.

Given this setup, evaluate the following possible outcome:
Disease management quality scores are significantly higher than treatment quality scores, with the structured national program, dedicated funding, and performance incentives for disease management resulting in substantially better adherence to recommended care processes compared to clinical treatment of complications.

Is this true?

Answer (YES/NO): YES